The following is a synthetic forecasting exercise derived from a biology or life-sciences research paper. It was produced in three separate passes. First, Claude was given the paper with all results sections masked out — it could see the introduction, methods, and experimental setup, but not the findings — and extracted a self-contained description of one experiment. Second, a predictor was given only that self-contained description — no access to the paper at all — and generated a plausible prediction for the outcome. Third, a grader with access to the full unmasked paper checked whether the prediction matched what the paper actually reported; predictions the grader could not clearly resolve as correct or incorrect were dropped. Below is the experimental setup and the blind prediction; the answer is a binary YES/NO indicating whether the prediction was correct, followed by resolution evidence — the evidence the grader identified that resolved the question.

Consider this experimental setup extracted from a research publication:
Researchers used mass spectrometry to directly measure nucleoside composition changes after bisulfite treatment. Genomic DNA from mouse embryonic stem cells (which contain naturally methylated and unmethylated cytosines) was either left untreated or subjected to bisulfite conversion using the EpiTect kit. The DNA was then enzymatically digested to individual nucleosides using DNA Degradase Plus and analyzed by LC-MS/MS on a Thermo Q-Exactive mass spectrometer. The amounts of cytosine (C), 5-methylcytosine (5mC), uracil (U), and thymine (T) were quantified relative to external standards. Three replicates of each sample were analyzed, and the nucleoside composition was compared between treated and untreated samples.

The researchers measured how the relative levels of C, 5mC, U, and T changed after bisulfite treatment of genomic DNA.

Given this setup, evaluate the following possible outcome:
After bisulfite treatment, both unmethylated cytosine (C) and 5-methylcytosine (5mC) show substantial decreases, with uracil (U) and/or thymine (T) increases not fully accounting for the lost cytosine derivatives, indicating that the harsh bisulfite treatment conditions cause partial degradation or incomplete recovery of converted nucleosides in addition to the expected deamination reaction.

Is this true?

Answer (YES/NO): NO